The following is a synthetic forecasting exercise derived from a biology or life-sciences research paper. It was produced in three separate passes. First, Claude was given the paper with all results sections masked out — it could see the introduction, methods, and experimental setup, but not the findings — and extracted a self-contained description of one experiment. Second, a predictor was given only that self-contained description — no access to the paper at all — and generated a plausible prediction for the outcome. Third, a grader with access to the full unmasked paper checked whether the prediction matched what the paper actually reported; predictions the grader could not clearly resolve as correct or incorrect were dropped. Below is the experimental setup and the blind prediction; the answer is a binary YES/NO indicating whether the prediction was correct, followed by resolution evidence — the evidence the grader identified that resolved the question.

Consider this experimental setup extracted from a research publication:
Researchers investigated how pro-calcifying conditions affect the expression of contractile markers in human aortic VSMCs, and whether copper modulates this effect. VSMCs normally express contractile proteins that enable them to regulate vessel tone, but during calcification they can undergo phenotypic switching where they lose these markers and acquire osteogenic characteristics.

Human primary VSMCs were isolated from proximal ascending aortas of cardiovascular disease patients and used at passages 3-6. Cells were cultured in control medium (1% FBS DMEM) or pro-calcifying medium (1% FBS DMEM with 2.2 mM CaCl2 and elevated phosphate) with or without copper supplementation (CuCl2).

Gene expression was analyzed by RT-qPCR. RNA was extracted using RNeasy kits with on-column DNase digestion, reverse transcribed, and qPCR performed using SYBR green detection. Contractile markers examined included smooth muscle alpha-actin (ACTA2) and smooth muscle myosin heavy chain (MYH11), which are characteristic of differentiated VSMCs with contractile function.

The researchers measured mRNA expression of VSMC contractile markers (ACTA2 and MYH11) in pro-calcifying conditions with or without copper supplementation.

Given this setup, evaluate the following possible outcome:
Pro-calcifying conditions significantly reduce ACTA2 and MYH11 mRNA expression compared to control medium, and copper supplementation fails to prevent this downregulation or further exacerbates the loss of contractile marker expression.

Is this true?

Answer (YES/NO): NO